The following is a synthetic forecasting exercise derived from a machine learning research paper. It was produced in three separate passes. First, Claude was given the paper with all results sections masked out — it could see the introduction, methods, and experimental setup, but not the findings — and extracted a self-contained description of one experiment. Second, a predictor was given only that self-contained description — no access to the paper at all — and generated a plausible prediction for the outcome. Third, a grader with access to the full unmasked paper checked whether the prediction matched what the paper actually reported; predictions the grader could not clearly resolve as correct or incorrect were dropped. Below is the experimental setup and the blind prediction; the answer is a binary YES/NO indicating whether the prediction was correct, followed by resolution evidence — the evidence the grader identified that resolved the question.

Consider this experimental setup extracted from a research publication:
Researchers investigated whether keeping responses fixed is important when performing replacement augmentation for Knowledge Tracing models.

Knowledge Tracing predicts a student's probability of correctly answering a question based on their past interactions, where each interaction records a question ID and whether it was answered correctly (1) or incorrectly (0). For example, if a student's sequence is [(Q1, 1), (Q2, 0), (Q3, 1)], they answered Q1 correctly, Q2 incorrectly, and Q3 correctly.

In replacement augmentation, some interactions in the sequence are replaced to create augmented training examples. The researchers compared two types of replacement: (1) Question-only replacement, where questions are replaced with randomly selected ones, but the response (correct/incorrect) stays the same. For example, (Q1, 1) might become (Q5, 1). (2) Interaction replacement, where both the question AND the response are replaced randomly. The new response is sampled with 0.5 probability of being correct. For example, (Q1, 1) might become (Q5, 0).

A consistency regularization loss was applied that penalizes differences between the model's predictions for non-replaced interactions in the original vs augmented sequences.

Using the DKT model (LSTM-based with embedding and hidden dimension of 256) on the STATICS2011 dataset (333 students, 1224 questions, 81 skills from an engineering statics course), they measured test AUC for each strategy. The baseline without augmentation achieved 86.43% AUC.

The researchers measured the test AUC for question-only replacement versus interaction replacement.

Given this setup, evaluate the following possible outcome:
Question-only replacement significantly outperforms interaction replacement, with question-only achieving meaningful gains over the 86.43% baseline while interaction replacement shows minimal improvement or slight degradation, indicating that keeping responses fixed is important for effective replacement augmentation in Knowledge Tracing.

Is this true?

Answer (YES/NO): NO